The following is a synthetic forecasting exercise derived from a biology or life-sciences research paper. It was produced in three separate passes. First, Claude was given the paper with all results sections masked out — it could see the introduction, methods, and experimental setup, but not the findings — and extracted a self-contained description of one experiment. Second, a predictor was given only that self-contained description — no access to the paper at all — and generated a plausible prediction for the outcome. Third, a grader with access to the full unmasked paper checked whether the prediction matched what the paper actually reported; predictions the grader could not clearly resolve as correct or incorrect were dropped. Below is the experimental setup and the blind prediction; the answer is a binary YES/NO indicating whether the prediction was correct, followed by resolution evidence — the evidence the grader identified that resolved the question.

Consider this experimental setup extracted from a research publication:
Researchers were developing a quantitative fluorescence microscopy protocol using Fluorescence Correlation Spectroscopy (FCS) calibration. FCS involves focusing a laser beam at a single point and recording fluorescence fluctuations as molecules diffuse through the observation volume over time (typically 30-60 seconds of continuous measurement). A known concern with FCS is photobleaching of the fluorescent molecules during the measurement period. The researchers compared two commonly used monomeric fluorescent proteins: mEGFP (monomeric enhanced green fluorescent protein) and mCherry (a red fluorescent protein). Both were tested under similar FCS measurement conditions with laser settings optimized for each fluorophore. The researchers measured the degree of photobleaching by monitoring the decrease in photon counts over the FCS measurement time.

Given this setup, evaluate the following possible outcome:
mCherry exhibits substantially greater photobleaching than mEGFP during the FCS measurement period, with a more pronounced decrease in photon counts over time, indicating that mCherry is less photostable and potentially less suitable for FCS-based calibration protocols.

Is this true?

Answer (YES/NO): YES